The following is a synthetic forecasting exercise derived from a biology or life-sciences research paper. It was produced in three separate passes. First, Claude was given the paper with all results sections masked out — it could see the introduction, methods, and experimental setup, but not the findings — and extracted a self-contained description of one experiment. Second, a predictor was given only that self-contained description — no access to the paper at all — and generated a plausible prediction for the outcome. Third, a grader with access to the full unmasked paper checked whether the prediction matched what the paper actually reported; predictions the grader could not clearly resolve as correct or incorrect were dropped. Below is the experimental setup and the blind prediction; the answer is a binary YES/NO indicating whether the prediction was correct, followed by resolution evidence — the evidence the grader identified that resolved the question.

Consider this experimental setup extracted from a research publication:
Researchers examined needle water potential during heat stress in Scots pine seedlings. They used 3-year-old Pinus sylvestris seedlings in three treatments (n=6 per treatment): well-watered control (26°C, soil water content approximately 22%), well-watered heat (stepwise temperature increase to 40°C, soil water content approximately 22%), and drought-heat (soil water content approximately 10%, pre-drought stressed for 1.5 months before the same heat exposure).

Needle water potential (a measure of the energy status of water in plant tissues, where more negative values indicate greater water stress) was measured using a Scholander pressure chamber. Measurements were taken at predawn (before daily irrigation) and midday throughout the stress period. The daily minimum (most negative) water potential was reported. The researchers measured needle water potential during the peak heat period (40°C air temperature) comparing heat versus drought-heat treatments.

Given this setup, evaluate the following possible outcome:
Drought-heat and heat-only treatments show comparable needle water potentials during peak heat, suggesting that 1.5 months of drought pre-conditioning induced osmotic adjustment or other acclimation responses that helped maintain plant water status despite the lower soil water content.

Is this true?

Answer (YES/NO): NO